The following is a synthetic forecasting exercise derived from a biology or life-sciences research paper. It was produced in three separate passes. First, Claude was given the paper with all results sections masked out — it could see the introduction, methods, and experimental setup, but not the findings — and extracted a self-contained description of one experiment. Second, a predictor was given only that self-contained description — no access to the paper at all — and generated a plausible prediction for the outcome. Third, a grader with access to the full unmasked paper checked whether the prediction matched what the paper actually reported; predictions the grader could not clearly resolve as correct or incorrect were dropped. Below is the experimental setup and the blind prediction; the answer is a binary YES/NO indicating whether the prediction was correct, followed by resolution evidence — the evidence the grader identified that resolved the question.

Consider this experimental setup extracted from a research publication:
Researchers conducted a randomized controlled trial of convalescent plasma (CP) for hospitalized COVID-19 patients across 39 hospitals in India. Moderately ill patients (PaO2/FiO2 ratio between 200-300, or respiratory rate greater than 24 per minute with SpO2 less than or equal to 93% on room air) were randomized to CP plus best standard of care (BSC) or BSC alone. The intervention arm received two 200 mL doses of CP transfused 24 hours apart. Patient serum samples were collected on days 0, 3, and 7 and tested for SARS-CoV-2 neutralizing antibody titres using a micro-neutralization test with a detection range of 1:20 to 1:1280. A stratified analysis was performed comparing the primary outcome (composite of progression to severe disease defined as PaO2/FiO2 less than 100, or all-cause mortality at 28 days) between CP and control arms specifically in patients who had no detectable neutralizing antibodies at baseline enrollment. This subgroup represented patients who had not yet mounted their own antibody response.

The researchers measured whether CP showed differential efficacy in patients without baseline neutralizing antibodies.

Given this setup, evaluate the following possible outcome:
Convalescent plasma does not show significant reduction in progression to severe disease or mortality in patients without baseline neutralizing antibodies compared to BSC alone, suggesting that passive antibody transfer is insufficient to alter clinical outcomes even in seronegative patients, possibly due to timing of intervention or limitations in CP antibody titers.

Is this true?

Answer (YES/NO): YES